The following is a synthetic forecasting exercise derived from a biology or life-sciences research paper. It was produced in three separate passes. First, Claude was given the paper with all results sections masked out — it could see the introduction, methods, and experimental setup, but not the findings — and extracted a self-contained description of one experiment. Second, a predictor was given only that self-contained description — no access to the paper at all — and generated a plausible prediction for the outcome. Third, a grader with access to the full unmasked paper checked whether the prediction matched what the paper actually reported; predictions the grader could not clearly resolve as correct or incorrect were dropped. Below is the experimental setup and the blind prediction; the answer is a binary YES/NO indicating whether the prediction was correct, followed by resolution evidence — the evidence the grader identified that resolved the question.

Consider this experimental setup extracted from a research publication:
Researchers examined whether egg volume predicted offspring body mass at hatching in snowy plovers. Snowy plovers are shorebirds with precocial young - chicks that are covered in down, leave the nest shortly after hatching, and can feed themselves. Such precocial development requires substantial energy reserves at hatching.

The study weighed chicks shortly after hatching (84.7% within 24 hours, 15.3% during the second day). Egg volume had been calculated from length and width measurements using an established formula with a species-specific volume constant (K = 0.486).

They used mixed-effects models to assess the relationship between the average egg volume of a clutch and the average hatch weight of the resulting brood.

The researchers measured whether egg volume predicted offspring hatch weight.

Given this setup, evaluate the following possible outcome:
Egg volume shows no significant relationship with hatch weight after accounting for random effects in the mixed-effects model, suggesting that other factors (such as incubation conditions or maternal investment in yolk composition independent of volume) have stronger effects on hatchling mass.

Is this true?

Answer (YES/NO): NO